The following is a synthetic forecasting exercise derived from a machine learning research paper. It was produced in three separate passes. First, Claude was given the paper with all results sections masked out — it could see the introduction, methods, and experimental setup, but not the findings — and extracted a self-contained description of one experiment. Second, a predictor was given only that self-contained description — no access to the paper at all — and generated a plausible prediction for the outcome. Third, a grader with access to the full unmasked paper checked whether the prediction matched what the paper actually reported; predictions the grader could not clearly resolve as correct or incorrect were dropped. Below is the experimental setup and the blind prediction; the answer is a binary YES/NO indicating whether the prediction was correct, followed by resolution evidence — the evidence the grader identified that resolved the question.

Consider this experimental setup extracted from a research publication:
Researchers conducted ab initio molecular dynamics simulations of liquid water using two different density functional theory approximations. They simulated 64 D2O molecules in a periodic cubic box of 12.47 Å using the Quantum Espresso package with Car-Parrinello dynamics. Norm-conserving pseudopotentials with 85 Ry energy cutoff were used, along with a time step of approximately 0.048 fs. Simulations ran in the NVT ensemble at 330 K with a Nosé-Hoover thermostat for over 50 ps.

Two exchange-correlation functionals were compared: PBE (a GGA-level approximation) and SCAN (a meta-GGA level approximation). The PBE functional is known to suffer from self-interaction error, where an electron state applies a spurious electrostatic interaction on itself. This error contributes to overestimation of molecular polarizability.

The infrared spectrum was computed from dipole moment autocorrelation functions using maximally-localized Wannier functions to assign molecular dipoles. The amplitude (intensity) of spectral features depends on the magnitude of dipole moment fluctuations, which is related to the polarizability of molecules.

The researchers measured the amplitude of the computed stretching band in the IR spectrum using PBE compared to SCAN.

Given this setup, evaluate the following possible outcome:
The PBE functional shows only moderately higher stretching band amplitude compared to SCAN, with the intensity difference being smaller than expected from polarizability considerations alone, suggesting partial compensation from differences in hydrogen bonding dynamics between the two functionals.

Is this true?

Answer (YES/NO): NO